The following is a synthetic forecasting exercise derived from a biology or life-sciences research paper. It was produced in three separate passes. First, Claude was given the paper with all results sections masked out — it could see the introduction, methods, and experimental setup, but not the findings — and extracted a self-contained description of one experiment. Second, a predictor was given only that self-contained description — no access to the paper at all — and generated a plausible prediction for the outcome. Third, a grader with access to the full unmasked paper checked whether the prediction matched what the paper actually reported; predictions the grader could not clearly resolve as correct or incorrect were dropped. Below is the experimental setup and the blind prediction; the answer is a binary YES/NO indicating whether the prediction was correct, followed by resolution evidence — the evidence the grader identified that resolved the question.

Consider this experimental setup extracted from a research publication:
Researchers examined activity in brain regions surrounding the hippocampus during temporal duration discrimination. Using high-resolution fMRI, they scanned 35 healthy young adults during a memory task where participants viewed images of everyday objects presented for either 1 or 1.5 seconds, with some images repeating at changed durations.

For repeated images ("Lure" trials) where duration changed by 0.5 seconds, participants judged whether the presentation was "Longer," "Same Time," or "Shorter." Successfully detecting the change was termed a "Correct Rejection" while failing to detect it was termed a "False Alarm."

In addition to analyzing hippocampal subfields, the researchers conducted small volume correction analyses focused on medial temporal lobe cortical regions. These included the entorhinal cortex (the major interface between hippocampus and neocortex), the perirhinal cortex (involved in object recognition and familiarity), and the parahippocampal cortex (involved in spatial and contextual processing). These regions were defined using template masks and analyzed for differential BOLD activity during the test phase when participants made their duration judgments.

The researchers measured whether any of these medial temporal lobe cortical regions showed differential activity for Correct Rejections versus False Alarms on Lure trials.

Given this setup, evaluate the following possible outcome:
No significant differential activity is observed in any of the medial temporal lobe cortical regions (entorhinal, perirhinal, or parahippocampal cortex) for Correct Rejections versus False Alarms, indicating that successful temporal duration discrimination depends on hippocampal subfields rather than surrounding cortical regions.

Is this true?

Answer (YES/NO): NO